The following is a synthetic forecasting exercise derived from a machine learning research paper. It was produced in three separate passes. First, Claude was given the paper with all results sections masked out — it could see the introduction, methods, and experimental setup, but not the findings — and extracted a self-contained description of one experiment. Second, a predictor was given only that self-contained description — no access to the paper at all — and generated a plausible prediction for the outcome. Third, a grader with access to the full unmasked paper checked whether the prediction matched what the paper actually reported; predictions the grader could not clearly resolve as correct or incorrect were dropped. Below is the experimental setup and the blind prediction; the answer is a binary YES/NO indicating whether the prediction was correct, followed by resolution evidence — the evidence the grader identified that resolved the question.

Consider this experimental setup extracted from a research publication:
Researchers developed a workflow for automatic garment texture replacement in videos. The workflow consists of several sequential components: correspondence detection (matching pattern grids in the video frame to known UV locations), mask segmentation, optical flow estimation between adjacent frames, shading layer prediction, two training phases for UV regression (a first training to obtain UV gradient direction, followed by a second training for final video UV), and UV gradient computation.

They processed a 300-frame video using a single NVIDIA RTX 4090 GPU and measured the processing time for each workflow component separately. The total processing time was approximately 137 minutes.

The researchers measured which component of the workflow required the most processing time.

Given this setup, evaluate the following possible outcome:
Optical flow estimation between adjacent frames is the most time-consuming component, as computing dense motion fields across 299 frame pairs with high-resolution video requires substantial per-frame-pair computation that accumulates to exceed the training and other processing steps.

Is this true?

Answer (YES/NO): NO